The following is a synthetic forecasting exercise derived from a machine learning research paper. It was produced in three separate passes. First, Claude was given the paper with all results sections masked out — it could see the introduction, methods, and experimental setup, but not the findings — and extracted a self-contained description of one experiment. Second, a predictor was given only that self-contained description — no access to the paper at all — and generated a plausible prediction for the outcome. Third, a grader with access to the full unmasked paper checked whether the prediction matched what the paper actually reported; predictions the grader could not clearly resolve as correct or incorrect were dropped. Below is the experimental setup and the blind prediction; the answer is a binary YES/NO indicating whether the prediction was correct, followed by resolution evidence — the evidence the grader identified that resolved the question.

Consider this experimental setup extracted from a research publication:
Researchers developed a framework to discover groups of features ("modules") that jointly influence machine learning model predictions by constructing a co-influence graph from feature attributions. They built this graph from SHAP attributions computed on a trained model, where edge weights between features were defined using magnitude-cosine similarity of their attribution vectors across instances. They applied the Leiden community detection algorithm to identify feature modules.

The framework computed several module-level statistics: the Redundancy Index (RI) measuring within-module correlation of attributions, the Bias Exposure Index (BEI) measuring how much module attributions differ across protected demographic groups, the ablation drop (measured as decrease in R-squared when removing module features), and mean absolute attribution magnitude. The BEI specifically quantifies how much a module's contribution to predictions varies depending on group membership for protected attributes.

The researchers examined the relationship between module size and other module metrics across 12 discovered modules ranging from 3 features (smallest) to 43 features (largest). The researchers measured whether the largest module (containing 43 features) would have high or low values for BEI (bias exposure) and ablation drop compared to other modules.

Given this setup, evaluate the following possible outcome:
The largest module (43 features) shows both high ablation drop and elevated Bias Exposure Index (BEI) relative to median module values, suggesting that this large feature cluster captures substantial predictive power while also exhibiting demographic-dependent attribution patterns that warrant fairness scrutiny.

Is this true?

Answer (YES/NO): NO